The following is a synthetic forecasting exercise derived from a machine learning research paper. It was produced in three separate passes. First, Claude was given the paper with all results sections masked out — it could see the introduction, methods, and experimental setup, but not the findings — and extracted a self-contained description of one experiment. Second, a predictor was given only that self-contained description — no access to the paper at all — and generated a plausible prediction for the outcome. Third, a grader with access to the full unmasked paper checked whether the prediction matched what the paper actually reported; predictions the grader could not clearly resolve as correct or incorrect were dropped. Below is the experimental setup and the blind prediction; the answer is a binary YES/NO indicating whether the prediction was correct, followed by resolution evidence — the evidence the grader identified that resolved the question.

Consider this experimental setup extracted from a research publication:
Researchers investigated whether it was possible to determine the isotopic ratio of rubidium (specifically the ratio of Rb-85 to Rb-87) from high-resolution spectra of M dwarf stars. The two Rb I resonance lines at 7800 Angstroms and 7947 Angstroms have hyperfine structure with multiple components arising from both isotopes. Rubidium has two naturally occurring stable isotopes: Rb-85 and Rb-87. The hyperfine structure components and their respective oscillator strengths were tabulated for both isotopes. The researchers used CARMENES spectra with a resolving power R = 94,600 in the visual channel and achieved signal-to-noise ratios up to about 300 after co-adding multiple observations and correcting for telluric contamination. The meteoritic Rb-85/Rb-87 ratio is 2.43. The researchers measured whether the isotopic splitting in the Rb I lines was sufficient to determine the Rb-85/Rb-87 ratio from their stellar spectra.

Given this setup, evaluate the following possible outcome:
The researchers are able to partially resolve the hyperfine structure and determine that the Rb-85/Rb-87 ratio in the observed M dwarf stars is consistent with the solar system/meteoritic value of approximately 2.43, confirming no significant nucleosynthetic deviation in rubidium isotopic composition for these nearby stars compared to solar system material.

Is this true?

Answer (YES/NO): NO